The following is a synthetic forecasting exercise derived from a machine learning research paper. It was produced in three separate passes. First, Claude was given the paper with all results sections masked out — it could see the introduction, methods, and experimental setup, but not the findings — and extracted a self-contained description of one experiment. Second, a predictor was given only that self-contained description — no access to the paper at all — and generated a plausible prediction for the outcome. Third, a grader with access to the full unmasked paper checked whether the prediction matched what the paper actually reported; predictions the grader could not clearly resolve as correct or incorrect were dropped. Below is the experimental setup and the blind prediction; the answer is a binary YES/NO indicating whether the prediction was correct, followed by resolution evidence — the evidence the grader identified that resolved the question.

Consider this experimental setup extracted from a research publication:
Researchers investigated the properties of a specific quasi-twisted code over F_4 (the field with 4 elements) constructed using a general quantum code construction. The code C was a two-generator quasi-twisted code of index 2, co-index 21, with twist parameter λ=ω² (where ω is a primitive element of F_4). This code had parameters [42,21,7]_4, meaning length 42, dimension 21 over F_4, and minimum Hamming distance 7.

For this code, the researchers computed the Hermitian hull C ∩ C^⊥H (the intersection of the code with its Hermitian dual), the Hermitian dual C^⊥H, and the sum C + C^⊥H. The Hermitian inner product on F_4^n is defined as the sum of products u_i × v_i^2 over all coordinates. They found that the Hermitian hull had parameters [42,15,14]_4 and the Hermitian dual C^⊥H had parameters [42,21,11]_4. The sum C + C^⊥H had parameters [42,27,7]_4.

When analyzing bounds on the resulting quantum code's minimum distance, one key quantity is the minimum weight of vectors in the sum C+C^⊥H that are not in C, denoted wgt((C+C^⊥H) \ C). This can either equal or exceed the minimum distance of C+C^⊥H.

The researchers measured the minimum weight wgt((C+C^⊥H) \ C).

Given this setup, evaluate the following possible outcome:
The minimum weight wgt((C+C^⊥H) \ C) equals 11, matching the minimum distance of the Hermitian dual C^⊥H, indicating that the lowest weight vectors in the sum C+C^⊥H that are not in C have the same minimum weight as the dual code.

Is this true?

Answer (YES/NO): NO